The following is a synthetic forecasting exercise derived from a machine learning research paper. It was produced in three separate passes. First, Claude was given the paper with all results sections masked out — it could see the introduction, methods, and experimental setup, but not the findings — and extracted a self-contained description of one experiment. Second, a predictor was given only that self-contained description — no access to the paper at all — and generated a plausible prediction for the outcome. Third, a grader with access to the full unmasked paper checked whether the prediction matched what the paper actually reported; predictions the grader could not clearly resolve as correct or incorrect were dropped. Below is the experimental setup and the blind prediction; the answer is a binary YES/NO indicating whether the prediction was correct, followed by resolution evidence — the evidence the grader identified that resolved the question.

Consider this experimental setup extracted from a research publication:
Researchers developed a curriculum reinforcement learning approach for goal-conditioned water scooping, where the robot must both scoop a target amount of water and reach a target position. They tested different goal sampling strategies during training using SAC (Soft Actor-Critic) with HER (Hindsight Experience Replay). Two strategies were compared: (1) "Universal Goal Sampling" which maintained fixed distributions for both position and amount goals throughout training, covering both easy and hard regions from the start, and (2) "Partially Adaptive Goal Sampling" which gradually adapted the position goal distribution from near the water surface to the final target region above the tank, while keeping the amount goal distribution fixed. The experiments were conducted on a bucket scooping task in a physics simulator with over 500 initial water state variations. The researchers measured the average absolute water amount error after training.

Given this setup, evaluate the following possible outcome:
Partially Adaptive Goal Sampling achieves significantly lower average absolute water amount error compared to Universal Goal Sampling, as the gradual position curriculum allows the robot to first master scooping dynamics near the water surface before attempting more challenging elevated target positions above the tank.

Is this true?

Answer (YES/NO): NO